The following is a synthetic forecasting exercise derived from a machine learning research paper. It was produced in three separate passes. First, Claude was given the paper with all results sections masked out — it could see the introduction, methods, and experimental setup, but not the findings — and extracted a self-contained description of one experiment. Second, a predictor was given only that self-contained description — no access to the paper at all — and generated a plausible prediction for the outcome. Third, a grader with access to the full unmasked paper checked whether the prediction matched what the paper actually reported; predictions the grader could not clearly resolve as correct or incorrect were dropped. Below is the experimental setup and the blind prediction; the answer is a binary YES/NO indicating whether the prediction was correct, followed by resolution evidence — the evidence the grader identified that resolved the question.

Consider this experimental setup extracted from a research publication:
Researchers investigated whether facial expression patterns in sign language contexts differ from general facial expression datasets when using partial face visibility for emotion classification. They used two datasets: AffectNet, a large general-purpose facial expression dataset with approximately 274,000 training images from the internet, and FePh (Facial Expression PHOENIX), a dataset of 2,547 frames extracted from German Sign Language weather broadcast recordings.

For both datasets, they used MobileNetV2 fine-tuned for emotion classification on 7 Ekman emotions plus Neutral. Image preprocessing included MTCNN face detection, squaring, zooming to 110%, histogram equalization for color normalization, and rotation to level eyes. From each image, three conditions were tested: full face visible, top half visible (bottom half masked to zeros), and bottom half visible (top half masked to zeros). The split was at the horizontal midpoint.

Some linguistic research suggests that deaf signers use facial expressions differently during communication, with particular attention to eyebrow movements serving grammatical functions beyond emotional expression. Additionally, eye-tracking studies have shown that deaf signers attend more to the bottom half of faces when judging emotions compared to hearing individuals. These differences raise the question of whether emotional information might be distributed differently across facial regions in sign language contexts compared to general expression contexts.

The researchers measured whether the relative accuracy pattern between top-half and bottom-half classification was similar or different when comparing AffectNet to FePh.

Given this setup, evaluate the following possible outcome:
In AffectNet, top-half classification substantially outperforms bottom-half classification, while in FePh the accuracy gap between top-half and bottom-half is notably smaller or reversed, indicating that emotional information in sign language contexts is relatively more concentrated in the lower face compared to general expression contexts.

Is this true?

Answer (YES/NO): NO